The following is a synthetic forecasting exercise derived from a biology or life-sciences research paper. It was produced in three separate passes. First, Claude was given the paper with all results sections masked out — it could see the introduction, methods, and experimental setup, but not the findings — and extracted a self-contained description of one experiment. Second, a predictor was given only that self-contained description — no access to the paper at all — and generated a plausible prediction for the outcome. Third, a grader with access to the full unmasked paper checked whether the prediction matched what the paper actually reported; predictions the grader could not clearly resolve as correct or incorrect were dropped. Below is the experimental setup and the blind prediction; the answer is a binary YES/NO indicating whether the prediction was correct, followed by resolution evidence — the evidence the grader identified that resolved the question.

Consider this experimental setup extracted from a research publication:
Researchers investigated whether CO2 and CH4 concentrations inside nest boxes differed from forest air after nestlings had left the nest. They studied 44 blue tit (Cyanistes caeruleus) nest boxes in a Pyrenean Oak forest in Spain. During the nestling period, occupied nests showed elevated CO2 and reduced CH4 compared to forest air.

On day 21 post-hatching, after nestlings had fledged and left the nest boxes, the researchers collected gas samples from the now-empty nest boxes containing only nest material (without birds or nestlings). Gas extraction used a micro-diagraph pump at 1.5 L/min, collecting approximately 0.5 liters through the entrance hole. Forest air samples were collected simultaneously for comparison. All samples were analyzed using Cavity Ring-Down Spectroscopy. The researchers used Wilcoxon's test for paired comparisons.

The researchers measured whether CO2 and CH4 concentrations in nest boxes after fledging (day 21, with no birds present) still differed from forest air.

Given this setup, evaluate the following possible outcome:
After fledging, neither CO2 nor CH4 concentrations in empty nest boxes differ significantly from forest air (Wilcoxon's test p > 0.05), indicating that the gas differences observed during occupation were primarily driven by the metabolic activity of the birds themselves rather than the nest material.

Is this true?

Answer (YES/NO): NO